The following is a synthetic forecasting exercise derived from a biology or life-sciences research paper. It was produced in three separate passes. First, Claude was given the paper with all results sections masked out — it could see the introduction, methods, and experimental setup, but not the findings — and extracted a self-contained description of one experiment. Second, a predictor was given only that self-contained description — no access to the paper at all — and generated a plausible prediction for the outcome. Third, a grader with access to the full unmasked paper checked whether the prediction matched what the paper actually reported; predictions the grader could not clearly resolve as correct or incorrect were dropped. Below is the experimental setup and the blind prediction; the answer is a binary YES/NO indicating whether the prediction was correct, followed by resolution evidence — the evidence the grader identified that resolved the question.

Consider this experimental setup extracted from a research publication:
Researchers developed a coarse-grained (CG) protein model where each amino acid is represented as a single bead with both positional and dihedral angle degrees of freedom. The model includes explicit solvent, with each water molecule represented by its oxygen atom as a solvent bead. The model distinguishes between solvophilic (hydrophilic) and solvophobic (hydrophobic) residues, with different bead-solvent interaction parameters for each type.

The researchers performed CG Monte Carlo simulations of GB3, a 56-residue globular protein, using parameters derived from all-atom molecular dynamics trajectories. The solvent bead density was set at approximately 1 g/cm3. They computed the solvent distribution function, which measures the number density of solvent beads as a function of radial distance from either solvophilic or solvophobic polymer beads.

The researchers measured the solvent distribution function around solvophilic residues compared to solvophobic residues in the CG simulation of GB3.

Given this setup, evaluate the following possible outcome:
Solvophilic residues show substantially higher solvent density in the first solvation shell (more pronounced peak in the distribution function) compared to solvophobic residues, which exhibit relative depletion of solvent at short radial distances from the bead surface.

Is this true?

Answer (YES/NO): YES